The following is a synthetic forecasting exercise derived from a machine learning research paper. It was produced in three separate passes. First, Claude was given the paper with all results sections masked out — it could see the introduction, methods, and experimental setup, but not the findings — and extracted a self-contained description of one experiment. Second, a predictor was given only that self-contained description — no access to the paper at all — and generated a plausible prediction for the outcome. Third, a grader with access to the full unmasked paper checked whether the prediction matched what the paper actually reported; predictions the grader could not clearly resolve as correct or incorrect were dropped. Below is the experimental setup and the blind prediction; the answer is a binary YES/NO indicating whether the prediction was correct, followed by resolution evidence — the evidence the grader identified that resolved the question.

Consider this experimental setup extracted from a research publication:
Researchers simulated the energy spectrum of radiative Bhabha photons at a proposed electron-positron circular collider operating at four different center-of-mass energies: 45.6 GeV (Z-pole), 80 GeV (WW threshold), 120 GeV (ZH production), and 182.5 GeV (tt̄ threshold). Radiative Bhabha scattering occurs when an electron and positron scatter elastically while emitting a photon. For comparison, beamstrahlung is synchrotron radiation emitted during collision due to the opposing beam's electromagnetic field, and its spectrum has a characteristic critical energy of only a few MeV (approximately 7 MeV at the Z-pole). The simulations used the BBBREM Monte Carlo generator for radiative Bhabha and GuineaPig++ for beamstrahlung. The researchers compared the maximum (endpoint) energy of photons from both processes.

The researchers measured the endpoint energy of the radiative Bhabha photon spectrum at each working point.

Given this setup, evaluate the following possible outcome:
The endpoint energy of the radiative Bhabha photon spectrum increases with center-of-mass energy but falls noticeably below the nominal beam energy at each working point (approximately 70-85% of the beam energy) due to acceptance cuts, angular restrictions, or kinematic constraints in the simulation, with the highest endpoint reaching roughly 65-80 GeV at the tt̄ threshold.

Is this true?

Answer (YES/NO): NO